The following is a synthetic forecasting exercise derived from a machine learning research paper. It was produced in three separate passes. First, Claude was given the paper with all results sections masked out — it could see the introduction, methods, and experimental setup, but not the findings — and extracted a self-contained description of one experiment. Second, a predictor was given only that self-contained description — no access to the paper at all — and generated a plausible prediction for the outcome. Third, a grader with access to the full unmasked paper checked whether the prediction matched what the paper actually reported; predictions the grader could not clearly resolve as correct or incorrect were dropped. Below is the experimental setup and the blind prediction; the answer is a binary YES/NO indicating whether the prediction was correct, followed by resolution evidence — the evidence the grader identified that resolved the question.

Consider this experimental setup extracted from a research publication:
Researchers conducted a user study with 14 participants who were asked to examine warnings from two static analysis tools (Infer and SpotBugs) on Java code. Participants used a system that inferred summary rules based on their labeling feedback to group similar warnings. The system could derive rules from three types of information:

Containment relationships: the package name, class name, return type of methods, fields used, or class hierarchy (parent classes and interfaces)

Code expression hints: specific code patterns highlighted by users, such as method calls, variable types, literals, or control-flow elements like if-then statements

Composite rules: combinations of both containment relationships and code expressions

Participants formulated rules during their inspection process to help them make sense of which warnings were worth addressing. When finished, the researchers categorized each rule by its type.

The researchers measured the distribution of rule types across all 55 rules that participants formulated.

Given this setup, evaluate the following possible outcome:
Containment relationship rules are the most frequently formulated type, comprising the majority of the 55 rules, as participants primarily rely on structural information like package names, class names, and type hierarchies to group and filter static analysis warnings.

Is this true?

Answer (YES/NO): YES